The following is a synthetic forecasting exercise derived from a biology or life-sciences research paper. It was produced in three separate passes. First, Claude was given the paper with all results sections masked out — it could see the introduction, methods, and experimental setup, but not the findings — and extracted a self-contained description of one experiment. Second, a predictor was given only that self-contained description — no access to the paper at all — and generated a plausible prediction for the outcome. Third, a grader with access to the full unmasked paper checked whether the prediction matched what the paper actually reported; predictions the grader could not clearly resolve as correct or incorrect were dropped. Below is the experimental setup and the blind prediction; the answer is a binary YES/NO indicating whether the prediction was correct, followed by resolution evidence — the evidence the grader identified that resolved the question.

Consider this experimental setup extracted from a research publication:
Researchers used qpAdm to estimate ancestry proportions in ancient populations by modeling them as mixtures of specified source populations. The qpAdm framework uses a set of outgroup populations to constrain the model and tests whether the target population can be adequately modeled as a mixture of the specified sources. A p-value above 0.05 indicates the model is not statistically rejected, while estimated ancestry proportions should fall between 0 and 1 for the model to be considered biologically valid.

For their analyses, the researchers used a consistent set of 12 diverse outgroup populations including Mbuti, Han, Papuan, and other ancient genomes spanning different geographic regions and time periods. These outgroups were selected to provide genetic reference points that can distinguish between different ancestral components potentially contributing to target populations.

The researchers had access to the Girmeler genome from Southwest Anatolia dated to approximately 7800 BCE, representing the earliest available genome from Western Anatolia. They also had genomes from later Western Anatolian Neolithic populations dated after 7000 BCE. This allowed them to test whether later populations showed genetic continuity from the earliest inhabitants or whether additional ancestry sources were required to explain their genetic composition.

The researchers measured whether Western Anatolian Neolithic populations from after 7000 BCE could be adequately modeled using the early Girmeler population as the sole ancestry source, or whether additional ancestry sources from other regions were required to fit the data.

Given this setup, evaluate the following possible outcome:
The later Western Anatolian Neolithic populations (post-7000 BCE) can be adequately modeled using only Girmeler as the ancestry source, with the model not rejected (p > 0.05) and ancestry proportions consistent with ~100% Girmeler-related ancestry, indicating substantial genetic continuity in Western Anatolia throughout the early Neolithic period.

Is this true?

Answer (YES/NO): NO